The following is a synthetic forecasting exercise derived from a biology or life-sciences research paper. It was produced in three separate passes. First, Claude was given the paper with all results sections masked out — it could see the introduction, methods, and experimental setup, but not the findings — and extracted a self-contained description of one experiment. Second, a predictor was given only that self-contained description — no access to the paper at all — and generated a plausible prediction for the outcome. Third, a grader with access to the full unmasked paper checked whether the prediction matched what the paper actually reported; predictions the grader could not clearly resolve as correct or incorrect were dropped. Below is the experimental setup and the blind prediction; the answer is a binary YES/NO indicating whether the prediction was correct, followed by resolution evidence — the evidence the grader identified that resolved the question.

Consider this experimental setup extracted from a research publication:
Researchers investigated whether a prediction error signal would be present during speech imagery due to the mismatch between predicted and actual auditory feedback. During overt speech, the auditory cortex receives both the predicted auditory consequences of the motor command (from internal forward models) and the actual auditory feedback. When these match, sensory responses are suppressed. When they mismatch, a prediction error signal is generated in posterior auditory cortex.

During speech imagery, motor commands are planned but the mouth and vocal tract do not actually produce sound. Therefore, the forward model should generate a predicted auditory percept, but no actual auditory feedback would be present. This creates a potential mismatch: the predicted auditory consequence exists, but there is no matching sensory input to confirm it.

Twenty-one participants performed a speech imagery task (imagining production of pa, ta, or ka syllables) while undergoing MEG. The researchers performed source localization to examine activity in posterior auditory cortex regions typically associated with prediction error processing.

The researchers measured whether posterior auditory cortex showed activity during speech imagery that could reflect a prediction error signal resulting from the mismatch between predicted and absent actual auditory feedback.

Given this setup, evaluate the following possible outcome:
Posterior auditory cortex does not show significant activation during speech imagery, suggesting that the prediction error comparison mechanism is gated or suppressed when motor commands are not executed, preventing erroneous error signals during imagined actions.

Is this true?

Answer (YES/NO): NO